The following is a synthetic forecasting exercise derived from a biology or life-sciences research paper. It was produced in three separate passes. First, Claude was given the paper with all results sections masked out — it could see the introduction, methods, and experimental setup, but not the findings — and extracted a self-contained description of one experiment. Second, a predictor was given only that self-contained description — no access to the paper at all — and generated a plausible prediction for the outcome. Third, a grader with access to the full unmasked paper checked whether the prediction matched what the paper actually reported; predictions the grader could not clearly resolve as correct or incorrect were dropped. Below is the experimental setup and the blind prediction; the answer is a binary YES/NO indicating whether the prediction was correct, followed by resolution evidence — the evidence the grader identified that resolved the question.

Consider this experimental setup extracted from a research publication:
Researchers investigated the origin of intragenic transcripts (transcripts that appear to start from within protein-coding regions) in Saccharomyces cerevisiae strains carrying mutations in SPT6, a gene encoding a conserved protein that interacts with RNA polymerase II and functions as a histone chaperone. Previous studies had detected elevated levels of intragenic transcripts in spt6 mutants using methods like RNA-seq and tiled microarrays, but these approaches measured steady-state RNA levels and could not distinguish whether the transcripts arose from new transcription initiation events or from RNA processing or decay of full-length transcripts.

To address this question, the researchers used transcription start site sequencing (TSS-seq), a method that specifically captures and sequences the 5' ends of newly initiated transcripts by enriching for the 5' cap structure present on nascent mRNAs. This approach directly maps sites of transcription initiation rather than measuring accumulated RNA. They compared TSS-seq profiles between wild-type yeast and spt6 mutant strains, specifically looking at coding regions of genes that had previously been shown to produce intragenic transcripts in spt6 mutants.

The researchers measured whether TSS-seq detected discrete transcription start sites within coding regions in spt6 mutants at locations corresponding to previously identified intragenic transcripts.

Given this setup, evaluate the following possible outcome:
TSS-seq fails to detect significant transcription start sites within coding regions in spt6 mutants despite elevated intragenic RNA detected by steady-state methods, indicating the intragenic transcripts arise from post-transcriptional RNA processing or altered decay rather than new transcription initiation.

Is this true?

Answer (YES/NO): NO